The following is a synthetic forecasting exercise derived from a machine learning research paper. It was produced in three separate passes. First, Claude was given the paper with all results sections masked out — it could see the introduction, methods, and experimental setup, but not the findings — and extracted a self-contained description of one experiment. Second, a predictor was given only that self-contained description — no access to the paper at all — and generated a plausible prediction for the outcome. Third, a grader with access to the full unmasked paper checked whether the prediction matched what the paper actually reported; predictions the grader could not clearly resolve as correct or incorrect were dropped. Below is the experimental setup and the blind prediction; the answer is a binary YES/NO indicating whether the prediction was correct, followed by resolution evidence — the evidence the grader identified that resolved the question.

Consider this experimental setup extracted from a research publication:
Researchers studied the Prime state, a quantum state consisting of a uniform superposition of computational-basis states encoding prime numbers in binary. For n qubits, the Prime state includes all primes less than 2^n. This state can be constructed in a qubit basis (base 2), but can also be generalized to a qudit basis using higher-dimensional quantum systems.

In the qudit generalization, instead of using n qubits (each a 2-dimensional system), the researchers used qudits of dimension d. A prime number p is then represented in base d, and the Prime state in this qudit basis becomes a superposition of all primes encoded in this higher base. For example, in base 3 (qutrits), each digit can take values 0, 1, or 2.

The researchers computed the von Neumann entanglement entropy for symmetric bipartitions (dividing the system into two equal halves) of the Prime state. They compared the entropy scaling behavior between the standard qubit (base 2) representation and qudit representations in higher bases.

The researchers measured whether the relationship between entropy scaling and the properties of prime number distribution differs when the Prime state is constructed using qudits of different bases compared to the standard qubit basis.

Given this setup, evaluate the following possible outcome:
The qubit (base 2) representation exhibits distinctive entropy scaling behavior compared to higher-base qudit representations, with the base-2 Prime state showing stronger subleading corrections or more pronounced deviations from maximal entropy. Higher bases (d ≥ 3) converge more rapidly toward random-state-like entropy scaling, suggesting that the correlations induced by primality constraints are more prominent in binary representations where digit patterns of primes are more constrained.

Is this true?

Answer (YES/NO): NO